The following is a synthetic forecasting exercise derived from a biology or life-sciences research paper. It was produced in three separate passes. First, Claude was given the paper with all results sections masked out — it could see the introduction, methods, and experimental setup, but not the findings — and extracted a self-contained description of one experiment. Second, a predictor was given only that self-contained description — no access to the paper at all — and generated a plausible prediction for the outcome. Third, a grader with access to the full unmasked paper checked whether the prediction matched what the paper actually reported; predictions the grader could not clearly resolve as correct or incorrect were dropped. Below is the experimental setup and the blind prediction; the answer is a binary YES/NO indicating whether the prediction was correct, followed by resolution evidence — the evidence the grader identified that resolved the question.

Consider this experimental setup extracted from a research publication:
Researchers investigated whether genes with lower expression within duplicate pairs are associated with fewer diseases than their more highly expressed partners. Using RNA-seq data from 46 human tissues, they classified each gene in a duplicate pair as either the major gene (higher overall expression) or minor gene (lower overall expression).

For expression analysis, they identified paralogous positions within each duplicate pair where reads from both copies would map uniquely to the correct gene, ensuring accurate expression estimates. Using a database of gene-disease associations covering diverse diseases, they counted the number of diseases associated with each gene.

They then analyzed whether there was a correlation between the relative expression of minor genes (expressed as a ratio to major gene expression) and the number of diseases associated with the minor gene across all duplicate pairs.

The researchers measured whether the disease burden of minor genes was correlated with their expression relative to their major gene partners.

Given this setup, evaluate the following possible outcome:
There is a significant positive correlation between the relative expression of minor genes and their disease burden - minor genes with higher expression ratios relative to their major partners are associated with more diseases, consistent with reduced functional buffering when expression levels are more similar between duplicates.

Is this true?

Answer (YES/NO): YES